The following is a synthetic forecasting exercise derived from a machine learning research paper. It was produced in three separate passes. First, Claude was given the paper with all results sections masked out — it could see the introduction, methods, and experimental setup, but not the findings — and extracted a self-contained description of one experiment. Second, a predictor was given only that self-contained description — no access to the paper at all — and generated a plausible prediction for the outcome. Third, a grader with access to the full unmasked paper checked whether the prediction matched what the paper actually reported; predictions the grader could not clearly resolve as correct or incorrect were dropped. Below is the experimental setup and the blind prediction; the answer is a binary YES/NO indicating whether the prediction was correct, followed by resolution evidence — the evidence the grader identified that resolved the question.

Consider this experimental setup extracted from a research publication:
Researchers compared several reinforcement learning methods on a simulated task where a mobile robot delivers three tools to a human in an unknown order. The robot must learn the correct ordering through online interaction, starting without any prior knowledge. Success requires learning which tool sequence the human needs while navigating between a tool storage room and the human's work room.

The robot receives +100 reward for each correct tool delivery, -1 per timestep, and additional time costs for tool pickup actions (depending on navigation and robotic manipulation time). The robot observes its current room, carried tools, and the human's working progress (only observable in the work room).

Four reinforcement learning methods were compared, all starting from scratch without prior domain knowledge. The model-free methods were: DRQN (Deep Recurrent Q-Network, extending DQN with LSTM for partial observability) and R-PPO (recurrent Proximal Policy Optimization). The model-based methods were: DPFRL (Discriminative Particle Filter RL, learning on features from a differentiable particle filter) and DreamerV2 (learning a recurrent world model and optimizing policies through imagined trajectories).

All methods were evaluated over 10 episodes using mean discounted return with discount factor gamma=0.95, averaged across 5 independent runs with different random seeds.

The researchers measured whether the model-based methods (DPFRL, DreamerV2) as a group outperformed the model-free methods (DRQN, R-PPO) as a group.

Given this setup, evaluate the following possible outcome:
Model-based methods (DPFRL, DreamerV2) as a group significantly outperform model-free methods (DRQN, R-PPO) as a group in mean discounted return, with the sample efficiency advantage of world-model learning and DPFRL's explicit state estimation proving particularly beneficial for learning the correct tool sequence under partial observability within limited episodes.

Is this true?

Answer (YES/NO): NO